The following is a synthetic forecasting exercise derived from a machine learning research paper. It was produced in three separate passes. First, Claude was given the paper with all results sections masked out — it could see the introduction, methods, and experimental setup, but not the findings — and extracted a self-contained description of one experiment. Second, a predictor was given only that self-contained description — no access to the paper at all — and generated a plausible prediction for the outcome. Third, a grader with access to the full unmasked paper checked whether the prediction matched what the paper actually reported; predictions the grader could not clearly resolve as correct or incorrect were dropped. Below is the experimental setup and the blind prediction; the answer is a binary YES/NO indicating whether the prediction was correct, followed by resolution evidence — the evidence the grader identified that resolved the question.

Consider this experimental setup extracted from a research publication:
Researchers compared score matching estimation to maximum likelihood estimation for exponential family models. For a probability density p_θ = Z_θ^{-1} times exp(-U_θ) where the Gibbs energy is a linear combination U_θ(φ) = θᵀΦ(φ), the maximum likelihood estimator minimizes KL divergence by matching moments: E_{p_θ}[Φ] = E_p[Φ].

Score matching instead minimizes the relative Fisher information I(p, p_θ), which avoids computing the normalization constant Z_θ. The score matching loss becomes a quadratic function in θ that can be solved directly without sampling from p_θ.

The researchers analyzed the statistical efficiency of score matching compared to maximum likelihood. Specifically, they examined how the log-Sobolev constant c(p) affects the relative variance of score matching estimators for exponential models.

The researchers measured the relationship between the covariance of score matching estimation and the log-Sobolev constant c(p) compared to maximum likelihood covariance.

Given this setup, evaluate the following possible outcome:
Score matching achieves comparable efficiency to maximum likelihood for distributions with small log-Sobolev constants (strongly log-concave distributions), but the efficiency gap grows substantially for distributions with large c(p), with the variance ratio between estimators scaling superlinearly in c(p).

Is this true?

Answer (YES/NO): YES